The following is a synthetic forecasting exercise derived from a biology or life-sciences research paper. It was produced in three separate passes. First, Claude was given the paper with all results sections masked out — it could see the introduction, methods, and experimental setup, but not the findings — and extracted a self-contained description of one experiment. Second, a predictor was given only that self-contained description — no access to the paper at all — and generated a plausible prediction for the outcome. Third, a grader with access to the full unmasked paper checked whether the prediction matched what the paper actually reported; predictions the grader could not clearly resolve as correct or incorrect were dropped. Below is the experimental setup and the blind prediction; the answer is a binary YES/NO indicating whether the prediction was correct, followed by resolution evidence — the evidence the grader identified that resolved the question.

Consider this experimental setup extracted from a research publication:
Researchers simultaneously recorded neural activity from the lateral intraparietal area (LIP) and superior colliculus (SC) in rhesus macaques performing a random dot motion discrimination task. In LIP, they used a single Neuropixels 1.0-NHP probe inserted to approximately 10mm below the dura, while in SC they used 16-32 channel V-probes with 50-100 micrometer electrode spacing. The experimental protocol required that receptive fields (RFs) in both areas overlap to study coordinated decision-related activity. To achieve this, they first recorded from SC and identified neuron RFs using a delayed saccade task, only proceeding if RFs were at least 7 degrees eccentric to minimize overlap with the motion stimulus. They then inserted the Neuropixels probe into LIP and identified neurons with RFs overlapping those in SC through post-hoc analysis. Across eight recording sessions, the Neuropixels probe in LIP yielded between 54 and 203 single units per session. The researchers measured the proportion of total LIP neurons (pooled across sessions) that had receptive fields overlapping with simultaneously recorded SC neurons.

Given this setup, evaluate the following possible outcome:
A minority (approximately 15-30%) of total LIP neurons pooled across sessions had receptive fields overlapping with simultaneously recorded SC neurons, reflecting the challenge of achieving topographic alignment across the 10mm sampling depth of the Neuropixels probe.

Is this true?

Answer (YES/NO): YES